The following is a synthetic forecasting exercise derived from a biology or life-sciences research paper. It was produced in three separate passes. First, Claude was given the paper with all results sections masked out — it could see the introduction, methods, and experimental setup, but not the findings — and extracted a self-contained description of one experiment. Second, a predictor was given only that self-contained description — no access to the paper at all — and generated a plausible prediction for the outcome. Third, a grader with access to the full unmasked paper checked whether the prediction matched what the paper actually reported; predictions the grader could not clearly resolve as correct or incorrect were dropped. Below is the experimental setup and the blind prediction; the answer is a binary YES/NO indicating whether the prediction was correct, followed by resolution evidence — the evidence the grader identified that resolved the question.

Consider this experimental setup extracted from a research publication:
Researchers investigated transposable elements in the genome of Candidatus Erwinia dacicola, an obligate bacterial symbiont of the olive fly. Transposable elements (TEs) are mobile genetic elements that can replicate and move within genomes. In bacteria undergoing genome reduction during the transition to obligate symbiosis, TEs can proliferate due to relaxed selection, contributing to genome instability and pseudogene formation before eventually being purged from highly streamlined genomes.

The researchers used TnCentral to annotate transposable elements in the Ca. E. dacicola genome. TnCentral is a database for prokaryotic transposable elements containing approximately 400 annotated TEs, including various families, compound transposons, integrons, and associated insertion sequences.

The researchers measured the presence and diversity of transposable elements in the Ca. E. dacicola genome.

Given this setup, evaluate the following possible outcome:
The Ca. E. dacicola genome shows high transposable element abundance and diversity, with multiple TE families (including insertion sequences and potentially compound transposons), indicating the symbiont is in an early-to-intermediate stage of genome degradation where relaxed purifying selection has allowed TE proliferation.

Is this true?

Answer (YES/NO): NO